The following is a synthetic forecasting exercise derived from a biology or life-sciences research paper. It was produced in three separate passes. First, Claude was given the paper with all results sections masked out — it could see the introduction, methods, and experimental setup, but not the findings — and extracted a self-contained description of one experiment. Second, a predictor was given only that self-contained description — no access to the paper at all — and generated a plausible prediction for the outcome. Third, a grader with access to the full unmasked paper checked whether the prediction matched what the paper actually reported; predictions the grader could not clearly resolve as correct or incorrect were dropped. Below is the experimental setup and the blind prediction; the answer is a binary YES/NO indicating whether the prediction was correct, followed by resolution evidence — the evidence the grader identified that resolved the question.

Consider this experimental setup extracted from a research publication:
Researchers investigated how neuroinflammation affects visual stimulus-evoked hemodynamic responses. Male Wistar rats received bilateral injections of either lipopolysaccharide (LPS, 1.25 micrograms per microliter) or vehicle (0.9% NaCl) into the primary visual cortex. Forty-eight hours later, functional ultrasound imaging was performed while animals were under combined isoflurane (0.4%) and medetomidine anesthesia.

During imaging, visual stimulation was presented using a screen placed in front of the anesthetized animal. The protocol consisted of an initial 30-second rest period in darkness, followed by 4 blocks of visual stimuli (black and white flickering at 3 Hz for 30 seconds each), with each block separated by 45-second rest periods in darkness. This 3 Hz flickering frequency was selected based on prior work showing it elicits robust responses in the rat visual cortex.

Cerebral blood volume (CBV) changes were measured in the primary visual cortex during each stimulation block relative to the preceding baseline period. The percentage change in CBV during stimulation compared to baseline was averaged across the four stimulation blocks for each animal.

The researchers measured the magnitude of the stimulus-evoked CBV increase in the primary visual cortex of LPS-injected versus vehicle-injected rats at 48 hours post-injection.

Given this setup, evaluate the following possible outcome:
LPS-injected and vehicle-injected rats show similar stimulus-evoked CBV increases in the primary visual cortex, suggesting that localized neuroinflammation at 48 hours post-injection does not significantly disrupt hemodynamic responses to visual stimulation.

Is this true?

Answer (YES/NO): YES